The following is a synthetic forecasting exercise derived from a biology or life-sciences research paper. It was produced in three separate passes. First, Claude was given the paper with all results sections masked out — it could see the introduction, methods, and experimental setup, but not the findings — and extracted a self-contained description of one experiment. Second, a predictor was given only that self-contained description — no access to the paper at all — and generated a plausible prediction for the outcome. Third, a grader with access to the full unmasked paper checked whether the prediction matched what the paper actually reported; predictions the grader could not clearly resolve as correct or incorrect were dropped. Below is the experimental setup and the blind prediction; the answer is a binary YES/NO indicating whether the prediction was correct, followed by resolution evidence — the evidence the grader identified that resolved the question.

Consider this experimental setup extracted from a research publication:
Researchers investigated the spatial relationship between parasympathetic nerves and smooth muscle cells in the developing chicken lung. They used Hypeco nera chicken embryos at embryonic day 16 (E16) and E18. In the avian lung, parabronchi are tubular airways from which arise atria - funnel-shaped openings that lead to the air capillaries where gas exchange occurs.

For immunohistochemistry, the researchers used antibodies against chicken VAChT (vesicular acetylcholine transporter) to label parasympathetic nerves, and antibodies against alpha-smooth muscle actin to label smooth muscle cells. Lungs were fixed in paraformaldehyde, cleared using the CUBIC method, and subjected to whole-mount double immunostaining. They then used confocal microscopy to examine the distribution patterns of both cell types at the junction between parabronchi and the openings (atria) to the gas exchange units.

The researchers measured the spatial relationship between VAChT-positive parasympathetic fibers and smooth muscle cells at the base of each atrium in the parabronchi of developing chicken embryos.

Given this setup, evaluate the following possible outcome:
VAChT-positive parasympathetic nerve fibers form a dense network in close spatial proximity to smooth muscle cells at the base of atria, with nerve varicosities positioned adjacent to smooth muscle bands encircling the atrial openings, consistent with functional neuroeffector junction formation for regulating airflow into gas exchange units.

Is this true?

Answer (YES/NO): NO